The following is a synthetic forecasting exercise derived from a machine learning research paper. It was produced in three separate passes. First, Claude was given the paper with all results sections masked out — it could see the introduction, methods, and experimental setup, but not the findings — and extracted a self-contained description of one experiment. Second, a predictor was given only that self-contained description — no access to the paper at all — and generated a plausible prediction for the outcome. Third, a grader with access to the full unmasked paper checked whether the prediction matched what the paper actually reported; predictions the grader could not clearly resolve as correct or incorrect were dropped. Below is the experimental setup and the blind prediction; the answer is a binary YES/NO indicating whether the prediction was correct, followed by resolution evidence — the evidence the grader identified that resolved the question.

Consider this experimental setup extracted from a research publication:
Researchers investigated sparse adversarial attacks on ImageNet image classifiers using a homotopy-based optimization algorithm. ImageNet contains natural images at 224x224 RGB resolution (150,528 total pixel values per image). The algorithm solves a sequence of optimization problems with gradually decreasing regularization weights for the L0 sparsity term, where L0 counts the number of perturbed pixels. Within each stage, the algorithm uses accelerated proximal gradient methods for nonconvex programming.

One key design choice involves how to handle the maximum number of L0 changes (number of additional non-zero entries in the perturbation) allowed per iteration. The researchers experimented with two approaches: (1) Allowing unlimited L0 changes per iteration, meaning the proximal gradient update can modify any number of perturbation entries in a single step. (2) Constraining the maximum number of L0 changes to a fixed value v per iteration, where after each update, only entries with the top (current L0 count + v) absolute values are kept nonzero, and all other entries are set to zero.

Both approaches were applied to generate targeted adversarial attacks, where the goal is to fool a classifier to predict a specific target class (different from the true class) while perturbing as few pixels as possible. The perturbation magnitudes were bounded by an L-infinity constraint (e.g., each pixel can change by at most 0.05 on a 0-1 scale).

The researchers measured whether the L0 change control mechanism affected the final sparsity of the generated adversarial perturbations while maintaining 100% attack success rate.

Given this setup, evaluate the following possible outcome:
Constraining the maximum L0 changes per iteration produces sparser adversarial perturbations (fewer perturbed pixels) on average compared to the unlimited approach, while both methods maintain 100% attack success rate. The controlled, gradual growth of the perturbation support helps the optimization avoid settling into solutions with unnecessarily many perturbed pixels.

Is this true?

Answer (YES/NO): YES